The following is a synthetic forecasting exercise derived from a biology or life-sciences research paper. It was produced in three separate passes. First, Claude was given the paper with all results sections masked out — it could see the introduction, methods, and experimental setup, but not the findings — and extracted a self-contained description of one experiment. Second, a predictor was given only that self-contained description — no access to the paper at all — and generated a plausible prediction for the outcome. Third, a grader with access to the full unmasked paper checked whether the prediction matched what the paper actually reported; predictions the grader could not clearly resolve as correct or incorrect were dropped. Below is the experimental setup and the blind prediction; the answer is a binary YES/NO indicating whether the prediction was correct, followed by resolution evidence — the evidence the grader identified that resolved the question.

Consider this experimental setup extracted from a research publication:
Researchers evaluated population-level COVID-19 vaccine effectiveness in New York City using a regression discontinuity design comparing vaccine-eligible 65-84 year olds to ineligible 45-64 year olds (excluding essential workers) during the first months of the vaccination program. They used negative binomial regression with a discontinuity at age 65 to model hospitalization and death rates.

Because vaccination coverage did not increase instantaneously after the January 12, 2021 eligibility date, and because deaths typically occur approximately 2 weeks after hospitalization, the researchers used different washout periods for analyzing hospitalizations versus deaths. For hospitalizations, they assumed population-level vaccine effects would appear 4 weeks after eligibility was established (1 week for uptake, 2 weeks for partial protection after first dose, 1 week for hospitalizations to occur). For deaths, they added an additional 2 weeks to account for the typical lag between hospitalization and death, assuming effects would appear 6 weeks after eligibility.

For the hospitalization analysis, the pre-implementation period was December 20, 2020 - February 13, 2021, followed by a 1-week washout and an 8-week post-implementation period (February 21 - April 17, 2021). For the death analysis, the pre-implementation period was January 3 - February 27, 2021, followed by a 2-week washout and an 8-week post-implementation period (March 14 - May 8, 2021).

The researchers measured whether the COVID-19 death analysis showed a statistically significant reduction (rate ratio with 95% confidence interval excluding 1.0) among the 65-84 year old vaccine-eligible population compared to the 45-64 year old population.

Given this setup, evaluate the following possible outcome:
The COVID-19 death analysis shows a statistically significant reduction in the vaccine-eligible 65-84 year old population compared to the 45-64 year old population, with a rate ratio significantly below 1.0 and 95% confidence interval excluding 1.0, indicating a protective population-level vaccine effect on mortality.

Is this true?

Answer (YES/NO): NO